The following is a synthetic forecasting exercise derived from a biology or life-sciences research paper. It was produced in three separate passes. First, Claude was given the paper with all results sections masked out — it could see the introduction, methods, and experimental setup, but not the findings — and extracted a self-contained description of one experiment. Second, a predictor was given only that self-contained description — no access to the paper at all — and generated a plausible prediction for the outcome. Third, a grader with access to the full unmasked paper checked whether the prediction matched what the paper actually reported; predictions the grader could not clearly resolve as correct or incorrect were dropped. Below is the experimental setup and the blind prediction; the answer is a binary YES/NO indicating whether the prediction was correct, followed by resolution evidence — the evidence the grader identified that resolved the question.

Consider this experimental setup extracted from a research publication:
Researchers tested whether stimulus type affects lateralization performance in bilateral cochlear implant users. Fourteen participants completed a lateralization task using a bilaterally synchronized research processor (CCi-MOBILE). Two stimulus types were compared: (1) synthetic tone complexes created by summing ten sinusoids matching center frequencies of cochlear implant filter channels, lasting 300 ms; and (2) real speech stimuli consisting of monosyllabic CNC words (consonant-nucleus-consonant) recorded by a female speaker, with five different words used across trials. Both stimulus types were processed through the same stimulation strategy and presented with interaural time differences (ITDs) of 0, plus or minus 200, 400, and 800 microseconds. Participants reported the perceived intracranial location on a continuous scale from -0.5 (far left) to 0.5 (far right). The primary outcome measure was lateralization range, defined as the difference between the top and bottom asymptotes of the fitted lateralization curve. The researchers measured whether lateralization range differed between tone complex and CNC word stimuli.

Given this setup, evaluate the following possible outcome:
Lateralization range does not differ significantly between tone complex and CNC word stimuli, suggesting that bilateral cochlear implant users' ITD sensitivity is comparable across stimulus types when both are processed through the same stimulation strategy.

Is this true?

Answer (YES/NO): NO